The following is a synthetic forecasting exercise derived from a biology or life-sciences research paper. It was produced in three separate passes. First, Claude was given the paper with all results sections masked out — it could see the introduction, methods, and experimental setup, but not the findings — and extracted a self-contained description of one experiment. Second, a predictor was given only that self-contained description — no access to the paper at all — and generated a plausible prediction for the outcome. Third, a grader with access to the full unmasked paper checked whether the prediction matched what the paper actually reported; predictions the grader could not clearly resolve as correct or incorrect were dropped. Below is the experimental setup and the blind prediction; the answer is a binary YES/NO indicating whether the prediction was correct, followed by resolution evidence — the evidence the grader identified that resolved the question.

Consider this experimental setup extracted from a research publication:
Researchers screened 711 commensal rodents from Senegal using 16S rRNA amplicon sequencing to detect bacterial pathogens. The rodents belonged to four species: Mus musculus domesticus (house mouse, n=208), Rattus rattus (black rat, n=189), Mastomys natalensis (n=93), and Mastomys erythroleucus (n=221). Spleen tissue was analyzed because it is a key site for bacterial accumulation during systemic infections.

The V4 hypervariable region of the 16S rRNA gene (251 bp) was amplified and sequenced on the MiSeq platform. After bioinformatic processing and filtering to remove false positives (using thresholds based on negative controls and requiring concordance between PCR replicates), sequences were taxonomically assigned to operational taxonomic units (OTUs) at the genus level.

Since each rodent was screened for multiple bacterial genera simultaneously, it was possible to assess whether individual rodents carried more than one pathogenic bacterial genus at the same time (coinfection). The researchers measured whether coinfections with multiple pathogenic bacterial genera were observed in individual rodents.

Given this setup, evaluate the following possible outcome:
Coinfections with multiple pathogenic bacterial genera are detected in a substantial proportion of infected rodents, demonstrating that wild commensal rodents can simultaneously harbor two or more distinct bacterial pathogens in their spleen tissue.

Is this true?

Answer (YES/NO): YES